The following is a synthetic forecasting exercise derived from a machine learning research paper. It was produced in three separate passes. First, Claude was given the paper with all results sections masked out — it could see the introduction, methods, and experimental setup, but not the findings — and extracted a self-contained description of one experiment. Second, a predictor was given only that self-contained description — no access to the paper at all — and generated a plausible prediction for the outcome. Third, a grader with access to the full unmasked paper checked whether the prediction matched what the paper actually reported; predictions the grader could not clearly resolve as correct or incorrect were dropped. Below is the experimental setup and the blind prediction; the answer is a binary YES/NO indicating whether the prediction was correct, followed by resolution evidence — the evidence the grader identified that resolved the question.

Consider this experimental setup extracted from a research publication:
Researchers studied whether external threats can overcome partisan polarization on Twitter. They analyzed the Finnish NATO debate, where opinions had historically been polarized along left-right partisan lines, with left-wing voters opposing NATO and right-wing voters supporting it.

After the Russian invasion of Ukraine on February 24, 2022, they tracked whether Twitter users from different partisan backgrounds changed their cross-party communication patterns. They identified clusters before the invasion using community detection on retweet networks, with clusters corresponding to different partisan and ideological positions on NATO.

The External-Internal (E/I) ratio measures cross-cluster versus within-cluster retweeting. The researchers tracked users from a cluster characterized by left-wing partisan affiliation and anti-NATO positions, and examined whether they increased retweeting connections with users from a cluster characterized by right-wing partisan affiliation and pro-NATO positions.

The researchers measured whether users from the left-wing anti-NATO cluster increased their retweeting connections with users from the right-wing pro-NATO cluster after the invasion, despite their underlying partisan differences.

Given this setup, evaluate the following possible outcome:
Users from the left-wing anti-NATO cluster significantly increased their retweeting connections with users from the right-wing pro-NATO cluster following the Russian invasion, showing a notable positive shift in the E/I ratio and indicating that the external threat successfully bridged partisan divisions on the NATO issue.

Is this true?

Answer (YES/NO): YES